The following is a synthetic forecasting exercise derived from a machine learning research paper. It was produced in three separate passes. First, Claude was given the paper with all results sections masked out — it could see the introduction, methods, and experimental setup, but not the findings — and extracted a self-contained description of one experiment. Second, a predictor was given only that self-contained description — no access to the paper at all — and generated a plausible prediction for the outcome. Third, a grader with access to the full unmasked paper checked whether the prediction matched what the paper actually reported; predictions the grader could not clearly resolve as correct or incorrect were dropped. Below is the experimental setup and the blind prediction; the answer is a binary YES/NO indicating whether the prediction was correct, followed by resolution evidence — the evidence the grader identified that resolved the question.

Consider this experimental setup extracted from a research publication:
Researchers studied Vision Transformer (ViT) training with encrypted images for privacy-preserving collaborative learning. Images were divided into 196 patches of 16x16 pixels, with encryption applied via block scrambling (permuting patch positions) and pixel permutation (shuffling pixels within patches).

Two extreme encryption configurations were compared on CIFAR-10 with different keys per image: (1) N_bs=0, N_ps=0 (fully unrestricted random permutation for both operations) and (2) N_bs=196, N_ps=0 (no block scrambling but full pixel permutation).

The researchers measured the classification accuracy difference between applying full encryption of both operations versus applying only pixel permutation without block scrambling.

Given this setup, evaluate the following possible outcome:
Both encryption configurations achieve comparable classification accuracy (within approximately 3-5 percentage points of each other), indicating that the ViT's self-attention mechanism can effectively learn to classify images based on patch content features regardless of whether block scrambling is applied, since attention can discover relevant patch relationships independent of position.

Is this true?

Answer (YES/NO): YES